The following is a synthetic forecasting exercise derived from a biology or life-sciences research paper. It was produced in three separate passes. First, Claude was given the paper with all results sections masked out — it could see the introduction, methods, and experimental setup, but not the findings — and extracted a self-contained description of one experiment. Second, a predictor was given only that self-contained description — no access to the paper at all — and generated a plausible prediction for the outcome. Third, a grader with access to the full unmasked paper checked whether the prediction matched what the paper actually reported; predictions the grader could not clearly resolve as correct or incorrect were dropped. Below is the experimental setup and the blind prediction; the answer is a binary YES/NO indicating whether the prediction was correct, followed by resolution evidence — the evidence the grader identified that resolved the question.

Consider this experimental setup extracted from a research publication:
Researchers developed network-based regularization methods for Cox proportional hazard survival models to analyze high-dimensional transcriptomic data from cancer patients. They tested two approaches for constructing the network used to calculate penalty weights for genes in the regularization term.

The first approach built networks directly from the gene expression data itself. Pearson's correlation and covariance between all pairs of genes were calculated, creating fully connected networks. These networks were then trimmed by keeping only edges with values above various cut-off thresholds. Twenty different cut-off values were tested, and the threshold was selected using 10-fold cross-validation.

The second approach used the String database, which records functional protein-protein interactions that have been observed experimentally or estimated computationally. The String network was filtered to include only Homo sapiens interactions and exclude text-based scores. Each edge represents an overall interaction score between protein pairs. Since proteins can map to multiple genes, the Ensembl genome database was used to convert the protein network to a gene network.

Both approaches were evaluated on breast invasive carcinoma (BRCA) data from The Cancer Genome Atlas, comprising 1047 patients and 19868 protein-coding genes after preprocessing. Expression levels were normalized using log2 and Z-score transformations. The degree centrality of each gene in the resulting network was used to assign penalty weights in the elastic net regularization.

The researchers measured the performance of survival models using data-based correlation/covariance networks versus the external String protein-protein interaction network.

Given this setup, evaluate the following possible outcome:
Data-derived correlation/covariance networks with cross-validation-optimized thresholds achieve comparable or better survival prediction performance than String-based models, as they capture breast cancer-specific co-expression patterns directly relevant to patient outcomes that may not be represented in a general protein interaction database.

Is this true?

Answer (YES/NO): NO